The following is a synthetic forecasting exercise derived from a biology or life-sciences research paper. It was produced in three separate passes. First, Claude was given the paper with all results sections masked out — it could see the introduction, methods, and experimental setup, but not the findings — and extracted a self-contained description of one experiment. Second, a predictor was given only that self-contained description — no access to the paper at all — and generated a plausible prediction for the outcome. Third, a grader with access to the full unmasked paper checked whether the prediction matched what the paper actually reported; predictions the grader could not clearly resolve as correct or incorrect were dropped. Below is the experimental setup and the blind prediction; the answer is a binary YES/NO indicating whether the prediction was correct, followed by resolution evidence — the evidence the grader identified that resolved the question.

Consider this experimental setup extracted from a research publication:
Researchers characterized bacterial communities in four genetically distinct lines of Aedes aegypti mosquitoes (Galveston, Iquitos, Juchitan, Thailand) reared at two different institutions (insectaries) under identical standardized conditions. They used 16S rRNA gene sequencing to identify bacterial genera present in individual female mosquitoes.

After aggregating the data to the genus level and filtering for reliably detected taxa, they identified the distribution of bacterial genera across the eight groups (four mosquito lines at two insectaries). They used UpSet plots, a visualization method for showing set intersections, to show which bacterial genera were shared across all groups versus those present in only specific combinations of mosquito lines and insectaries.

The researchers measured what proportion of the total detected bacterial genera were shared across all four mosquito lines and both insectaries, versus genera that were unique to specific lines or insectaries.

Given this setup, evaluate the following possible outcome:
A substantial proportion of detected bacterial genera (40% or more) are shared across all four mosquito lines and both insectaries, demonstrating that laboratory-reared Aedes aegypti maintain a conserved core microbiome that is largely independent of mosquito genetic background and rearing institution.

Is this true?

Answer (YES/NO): YES